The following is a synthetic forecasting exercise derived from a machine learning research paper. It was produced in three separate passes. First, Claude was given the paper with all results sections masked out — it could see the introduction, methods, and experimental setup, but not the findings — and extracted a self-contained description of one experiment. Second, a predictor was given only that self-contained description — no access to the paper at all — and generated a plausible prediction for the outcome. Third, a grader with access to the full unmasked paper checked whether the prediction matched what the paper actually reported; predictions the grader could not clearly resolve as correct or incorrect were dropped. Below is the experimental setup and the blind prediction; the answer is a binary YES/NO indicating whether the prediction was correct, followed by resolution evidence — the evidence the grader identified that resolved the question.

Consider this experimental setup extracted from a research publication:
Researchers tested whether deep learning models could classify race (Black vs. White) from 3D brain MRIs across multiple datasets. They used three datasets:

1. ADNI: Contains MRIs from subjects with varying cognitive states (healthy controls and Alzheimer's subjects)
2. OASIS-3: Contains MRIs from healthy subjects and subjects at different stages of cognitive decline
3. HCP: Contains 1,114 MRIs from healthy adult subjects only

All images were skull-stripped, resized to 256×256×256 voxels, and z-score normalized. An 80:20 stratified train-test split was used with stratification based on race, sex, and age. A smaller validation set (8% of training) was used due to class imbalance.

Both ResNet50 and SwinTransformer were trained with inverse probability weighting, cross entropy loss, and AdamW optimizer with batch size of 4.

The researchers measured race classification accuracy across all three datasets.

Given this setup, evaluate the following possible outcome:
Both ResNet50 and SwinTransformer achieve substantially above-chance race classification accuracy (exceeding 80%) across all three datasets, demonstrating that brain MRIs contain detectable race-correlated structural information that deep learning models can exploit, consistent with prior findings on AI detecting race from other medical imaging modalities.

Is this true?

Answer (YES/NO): NO